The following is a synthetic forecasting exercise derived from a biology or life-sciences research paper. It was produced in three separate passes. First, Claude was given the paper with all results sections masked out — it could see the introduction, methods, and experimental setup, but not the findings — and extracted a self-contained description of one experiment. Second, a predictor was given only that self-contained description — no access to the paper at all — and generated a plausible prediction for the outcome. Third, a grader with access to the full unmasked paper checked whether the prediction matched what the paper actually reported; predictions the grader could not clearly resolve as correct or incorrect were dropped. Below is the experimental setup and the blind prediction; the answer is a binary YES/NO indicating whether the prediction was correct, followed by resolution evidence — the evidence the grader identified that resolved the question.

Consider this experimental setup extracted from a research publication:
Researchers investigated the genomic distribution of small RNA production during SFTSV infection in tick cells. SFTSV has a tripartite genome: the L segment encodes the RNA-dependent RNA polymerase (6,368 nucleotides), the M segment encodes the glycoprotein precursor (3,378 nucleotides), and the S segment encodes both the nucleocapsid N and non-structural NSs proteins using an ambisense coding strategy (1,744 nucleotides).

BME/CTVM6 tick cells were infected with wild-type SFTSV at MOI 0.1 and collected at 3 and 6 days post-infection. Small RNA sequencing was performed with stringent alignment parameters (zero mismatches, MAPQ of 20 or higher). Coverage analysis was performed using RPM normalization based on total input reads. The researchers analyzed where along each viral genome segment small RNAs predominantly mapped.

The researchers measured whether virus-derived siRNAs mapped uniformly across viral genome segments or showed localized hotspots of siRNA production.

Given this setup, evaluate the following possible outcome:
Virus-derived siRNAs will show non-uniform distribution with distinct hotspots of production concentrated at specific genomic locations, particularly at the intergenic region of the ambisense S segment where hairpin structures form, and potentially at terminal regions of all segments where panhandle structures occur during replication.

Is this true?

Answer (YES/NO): YES